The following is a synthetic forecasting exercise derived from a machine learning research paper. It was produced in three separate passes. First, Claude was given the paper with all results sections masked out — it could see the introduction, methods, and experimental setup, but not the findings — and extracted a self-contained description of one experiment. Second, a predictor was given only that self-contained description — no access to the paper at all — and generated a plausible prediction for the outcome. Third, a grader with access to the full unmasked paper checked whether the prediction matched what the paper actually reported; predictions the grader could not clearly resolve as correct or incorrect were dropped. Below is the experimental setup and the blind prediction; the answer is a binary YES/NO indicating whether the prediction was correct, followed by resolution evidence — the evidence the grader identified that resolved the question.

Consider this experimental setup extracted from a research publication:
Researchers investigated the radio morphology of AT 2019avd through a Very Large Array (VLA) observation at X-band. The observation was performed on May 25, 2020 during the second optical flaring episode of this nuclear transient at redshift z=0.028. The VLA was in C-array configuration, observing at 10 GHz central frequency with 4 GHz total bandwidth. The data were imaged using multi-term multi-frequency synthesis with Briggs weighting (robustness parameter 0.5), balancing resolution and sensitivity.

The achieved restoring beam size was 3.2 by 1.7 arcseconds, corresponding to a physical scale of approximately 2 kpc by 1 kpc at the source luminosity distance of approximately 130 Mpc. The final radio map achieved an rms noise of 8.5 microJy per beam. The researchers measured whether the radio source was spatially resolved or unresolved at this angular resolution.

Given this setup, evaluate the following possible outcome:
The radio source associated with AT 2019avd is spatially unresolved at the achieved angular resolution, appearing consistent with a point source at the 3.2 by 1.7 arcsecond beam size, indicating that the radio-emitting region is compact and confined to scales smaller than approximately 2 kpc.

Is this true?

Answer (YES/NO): YES